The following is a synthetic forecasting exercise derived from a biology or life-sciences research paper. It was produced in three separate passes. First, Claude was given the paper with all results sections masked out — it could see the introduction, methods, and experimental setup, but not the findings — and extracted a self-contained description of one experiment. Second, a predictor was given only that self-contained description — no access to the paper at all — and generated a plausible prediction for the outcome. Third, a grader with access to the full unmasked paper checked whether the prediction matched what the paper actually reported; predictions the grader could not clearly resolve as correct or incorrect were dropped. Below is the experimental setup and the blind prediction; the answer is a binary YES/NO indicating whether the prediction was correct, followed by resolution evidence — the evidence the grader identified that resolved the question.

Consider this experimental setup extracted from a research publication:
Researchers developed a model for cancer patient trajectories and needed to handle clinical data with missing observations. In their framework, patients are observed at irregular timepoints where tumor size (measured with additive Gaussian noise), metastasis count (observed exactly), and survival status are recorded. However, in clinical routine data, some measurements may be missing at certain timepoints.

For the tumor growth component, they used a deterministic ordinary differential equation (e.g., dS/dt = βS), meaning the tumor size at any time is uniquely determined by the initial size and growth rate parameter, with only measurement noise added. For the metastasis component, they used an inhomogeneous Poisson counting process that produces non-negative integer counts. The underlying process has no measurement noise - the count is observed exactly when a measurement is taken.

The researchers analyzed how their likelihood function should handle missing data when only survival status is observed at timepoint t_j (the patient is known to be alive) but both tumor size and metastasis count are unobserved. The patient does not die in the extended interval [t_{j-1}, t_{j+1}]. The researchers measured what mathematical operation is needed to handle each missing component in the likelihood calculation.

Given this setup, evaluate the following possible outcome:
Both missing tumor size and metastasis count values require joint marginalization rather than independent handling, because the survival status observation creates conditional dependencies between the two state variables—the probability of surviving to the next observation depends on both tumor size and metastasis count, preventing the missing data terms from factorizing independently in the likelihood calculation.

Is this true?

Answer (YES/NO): NO